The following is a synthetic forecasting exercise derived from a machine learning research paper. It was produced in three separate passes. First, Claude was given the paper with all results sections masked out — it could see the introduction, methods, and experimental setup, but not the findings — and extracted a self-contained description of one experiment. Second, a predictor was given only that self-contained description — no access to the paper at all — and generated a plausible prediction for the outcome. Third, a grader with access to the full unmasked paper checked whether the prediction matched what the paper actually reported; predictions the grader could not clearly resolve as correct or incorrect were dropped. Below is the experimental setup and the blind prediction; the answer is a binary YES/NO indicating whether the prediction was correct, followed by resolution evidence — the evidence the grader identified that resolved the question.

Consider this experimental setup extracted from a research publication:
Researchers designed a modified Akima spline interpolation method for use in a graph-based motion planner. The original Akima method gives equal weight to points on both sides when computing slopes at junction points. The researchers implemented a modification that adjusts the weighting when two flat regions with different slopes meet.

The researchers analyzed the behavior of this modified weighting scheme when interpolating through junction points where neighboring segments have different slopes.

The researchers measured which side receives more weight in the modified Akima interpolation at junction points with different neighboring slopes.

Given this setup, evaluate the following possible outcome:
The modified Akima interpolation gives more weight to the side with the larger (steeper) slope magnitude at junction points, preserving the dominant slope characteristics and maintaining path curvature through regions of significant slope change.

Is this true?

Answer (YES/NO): NO